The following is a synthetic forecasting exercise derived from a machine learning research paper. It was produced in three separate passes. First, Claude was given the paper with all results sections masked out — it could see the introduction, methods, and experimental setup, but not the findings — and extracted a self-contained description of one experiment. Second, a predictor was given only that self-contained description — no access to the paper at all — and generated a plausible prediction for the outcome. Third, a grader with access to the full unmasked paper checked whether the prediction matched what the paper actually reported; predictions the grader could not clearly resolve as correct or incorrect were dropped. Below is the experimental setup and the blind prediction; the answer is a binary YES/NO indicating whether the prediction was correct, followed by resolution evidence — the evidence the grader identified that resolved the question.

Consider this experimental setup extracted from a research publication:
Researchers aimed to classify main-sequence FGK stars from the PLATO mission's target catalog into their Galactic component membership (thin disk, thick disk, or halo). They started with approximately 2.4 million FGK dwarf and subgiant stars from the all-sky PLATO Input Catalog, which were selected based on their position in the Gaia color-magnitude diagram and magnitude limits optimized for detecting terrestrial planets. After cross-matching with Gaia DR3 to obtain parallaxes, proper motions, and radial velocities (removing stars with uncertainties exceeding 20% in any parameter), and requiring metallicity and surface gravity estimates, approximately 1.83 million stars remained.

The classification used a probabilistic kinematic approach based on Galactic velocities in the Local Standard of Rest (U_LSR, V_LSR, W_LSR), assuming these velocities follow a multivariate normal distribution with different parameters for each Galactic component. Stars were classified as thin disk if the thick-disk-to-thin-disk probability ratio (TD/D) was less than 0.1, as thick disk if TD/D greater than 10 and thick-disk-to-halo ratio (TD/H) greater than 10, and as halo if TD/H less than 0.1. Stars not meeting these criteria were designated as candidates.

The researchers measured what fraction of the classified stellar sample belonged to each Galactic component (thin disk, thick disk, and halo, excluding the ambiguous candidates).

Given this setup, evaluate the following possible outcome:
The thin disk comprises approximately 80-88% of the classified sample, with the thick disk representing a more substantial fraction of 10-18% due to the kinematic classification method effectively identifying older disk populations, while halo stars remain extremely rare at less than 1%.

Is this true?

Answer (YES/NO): NO